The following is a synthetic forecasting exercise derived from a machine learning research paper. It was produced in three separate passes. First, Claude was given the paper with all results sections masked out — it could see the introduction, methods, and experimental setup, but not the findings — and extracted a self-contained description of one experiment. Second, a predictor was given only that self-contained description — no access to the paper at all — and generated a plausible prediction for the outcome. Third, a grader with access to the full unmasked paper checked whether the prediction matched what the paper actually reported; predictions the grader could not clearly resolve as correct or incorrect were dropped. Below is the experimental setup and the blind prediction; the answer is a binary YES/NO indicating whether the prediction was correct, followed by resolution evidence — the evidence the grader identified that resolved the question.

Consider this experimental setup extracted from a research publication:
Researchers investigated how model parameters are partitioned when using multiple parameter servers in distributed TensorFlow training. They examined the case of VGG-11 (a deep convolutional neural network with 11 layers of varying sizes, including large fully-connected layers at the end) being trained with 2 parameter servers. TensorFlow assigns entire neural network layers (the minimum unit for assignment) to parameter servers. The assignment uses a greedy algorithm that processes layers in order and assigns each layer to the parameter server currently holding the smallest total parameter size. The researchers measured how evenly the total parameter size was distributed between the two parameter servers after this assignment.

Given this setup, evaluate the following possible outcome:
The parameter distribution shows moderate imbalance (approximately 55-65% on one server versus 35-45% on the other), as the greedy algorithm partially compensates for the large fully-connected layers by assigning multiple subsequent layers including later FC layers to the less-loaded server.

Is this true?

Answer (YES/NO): NO